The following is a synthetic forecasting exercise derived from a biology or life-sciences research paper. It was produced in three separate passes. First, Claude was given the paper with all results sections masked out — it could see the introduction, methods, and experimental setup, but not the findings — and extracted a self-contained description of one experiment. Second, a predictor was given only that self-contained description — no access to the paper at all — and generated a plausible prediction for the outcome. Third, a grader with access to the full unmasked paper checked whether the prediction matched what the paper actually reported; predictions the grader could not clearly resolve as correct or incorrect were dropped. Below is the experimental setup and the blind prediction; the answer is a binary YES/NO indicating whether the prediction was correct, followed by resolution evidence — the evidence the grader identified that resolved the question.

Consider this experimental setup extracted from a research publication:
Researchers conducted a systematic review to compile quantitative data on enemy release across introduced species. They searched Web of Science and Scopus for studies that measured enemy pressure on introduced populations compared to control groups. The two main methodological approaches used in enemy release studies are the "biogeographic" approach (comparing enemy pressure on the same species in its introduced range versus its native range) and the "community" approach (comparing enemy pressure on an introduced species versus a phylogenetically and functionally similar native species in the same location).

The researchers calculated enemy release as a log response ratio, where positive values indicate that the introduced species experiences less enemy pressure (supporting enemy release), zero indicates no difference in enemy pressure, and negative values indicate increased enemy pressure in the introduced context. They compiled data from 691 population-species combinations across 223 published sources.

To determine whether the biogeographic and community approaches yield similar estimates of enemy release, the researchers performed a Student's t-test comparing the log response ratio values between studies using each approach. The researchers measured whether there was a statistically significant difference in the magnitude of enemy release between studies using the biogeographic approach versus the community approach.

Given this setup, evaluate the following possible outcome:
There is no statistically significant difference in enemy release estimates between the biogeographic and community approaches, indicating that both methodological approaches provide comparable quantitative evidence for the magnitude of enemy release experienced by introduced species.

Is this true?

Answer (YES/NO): NO